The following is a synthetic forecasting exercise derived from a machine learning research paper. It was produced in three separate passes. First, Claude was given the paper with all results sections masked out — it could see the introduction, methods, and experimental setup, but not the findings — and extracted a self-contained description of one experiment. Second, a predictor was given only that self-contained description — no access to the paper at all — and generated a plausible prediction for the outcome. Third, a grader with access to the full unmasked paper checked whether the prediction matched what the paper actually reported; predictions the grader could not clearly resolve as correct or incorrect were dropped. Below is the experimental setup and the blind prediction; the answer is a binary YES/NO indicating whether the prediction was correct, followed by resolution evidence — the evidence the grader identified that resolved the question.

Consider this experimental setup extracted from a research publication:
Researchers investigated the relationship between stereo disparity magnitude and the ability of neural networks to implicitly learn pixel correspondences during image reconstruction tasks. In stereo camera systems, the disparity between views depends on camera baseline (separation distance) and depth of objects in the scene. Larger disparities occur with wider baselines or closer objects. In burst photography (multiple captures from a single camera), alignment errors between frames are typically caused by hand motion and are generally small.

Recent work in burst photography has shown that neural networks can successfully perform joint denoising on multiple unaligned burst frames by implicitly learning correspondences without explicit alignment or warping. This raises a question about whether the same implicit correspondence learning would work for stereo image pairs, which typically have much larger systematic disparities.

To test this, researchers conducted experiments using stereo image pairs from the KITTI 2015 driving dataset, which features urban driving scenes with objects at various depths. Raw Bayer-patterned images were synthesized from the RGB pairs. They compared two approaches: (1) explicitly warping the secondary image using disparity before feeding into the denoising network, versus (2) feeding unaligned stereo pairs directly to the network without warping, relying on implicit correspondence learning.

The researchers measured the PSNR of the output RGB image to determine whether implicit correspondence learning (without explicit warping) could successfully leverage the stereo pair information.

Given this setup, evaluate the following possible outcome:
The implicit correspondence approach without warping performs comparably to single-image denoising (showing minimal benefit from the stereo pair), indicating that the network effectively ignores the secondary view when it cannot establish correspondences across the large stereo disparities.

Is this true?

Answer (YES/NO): YES